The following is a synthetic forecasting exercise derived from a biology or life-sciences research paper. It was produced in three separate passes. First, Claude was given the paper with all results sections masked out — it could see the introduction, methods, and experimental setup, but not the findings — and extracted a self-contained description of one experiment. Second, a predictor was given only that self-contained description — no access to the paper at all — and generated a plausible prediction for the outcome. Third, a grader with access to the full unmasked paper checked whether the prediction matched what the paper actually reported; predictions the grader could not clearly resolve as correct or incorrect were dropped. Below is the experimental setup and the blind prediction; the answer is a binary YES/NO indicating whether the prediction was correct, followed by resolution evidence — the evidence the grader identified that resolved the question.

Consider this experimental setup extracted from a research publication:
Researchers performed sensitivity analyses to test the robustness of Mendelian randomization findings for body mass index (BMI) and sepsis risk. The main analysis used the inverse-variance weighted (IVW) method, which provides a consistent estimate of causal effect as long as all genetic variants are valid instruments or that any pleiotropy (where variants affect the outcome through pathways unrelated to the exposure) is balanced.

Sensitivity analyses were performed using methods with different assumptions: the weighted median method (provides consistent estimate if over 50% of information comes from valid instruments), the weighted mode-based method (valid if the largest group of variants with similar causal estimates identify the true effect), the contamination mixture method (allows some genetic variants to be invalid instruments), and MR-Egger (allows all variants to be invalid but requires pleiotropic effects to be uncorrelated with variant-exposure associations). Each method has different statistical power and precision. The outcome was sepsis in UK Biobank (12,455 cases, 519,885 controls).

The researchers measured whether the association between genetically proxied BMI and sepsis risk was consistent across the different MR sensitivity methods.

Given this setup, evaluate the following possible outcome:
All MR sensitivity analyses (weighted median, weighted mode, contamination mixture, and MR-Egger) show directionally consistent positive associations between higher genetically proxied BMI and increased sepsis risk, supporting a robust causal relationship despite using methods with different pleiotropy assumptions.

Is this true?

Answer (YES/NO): YES